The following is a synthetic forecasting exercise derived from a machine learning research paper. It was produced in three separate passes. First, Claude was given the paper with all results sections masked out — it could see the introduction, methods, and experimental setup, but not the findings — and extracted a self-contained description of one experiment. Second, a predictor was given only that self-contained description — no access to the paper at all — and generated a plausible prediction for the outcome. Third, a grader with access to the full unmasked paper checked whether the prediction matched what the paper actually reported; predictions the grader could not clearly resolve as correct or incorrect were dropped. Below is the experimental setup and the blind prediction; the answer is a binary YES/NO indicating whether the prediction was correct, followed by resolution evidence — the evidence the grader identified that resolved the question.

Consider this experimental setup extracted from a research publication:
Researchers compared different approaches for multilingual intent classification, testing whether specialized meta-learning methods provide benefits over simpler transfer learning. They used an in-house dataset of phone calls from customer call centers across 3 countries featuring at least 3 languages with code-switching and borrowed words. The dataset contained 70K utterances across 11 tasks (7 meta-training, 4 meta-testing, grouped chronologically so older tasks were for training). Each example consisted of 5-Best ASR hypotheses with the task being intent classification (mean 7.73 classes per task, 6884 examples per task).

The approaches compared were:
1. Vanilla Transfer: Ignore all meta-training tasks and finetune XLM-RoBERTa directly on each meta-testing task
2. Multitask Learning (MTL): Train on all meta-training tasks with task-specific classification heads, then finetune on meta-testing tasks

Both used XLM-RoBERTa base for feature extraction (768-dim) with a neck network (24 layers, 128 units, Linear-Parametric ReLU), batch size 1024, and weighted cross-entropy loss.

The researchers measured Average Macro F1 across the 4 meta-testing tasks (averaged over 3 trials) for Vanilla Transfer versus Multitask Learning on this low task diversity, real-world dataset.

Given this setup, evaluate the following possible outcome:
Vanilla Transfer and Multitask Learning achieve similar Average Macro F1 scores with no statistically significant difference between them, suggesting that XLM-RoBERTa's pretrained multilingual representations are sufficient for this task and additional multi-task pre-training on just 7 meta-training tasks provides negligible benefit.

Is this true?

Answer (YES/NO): YES